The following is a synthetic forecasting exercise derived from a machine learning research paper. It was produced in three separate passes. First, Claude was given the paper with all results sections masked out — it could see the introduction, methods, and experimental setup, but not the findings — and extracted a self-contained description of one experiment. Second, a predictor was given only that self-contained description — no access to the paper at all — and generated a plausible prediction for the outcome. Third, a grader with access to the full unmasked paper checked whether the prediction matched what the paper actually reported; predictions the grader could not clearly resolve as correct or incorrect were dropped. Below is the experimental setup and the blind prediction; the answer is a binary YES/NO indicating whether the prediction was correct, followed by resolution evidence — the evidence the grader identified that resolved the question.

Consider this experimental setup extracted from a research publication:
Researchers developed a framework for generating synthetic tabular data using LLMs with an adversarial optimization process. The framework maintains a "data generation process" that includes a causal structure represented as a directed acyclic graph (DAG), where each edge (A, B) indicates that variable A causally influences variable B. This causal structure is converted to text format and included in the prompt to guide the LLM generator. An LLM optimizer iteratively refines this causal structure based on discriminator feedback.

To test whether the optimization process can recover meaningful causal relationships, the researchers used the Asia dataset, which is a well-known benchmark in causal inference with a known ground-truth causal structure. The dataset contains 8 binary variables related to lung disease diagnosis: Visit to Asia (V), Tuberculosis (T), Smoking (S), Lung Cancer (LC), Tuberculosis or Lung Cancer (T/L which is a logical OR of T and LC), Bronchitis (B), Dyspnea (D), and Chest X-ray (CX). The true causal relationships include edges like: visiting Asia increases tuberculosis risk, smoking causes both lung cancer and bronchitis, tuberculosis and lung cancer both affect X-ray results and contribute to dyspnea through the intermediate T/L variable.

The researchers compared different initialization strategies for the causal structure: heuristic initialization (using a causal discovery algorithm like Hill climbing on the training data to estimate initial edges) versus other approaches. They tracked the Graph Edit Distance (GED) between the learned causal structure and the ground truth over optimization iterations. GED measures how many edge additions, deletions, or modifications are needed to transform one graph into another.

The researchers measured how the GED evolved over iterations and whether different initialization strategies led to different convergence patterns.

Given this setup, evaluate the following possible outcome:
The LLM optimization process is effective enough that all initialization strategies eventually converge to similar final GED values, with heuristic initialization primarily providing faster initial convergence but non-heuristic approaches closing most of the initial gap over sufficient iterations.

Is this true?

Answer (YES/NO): NO